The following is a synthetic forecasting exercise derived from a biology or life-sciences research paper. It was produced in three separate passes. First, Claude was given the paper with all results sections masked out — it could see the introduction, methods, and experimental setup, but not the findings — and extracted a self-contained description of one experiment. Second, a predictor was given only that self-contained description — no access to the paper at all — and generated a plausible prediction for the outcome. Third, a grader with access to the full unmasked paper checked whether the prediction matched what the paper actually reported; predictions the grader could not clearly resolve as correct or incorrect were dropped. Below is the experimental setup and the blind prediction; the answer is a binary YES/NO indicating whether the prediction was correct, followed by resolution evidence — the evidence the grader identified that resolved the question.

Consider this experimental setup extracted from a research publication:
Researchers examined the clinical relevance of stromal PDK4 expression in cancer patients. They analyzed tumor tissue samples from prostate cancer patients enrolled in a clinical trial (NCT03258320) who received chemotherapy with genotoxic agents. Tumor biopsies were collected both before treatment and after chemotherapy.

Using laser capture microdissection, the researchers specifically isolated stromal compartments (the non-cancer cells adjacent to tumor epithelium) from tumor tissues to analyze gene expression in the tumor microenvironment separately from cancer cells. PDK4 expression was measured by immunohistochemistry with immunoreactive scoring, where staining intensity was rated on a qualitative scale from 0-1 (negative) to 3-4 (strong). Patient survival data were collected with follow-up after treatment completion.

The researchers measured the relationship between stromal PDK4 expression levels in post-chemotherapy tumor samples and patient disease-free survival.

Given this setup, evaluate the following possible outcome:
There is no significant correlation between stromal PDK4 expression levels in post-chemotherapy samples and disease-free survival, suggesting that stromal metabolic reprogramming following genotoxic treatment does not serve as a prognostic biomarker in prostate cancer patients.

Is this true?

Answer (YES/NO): NO